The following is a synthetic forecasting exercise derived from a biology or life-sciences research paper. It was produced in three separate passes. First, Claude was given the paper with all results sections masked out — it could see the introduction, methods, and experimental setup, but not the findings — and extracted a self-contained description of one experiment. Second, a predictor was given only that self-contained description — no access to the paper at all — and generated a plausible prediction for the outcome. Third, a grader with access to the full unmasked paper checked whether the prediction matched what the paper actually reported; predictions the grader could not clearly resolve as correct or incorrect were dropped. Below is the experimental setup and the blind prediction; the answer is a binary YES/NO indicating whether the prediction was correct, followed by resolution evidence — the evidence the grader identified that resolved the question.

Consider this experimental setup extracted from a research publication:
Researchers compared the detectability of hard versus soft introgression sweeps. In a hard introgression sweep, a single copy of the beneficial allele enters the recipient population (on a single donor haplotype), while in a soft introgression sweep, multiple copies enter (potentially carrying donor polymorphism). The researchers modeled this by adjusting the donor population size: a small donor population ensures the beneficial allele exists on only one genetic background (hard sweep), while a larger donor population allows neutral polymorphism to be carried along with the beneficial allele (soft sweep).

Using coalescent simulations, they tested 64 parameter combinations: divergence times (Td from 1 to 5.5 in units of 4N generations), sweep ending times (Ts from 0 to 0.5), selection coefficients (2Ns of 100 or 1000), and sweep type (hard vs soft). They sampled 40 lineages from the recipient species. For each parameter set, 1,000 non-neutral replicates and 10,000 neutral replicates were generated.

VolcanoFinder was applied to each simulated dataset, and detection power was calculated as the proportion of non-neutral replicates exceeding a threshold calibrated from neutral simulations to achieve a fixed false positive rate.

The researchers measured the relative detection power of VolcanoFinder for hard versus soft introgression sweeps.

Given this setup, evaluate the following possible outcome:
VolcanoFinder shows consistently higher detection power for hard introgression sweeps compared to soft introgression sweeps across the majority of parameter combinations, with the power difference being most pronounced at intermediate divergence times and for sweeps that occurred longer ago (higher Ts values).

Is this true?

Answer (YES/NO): NO